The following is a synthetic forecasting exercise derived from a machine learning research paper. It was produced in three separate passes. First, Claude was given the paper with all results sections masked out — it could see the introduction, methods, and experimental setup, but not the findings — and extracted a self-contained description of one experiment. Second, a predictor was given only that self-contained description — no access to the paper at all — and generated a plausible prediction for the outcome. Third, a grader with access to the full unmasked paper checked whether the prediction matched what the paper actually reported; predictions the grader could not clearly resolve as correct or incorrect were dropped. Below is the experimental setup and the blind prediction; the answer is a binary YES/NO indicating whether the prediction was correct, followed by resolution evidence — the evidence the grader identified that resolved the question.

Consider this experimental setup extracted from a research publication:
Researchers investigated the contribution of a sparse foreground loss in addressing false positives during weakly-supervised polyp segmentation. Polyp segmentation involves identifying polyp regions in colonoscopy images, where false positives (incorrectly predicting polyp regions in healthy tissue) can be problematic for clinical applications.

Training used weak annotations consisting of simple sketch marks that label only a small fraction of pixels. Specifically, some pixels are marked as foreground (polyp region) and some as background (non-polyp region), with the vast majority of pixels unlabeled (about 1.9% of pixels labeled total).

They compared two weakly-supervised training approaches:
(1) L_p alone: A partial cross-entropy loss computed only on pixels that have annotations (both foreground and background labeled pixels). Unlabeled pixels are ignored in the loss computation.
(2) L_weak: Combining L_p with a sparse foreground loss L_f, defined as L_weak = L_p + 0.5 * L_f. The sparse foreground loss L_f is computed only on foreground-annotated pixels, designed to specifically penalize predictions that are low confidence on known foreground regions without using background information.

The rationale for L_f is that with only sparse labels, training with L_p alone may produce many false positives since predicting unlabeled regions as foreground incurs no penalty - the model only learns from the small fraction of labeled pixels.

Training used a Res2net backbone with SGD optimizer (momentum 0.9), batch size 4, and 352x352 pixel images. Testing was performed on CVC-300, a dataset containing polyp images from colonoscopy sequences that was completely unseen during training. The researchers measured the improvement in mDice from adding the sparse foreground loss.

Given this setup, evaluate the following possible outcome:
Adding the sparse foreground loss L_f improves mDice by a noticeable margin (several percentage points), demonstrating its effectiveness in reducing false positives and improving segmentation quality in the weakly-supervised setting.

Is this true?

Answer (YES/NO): YES